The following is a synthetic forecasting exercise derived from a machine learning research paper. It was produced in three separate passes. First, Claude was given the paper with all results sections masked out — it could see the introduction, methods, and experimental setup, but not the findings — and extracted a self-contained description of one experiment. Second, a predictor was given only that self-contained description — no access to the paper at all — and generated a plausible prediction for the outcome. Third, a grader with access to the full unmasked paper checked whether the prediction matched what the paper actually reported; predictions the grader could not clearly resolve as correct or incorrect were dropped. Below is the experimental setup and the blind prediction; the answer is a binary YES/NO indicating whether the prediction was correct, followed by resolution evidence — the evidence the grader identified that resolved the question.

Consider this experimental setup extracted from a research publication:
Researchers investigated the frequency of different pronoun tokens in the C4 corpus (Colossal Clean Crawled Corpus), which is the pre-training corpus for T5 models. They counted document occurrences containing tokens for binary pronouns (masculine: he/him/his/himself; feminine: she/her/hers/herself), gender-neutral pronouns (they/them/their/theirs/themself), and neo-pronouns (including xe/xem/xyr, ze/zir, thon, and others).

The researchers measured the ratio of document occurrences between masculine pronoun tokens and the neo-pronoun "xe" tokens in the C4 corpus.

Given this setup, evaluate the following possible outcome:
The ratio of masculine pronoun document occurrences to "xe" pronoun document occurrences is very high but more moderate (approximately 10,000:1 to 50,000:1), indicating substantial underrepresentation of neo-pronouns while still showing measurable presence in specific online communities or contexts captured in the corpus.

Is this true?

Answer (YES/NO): NO